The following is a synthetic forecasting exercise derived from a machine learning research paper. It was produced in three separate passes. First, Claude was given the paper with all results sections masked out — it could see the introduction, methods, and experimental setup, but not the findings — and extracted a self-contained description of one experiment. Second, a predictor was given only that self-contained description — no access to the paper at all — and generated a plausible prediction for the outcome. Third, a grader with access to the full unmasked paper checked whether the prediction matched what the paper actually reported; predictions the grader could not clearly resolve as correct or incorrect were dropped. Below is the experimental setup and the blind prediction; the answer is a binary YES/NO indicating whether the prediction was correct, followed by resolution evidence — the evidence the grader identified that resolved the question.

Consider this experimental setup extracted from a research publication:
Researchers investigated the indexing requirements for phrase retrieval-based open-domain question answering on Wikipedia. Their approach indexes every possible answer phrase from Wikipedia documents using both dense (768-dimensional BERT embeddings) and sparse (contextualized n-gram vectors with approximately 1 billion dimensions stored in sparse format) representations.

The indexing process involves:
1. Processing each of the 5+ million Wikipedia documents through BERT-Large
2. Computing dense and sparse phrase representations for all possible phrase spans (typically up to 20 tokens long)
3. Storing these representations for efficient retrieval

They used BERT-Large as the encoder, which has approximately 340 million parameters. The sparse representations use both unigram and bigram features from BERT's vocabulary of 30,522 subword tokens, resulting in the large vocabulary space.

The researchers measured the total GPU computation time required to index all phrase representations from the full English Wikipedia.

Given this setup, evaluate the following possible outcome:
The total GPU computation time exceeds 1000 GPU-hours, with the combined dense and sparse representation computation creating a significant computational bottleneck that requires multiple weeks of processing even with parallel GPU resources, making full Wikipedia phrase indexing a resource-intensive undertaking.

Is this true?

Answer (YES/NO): NO